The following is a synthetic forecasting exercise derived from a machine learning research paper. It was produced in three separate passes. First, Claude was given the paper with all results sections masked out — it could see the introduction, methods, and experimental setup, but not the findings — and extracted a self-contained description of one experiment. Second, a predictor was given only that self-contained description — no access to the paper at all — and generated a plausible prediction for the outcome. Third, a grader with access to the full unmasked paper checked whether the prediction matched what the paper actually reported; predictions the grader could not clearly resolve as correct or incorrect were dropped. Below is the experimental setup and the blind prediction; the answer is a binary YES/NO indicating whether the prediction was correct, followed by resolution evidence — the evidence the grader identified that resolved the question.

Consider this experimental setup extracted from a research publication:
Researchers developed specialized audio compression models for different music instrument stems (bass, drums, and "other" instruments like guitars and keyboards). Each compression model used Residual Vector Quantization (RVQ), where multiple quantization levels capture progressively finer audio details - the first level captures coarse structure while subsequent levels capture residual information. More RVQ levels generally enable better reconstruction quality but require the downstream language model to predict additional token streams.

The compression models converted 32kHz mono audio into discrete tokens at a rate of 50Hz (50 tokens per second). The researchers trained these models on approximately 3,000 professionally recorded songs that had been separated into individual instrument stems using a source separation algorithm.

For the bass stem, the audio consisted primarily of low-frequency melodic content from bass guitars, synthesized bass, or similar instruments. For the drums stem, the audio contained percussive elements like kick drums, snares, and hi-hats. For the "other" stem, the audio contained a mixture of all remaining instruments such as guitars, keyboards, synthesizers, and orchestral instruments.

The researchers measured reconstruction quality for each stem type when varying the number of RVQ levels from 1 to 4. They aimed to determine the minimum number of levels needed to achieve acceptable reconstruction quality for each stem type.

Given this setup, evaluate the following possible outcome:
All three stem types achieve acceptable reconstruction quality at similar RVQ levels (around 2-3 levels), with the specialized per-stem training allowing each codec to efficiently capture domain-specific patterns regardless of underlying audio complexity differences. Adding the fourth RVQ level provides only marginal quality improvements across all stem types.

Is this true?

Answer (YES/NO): NO